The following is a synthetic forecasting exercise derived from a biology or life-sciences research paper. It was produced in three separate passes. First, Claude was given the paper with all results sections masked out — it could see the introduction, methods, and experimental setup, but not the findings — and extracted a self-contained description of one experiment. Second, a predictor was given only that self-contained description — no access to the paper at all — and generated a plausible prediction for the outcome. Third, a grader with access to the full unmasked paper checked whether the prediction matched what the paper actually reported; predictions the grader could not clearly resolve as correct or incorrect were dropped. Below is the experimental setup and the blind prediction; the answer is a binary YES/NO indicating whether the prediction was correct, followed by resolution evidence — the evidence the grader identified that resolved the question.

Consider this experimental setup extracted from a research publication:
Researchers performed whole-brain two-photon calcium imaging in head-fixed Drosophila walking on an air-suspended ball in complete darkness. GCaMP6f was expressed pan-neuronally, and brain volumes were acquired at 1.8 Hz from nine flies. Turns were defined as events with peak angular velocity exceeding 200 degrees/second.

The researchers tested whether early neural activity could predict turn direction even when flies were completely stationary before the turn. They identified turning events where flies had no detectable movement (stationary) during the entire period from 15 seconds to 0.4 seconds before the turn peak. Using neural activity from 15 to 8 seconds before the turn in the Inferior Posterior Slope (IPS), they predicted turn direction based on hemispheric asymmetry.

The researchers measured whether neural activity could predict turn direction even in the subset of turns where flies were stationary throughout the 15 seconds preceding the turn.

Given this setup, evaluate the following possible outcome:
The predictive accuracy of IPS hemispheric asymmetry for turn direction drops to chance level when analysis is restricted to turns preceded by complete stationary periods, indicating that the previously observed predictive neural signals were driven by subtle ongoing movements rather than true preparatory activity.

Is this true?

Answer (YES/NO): NO